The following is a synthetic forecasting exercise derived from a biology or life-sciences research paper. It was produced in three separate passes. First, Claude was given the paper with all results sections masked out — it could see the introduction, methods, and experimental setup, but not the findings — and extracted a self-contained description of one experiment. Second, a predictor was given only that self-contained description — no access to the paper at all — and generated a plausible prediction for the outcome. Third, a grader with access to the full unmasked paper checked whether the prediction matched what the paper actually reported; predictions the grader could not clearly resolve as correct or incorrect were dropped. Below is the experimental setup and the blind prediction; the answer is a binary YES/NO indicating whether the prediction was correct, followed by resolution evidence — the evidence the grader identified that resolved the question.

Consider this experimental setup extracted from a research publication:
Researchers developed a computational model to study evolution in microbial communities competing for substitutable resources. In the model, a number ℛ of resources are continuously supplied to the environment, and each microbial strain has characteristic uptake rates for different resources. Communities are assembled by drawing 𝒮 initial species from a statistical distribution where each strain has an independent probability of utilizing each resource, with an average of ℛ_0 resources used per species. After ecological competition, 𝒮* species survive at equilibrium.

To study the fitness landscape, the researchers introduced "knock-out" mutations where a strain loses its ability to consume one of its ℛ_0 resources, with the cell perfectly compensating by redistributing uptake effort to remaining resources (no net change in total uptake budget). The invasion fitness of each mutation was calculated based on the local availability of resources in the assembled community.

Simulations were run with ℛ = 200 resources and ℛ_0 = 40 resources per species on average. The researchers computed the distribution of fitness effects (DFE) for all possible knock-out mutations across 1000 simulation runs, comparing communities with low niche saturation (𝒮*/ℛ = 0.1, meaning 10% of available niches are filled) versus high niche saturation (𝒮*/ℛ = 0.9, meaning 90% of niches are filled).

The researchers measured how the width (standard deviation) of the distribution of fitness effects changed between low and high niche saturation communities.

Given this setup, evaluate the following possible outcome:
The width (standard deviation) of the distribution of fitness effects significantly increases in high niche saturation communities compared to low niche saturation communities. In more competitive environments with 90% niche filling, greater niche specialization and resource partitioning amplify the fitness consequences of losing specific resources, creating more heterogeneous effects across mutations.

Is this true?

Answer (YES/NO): NO